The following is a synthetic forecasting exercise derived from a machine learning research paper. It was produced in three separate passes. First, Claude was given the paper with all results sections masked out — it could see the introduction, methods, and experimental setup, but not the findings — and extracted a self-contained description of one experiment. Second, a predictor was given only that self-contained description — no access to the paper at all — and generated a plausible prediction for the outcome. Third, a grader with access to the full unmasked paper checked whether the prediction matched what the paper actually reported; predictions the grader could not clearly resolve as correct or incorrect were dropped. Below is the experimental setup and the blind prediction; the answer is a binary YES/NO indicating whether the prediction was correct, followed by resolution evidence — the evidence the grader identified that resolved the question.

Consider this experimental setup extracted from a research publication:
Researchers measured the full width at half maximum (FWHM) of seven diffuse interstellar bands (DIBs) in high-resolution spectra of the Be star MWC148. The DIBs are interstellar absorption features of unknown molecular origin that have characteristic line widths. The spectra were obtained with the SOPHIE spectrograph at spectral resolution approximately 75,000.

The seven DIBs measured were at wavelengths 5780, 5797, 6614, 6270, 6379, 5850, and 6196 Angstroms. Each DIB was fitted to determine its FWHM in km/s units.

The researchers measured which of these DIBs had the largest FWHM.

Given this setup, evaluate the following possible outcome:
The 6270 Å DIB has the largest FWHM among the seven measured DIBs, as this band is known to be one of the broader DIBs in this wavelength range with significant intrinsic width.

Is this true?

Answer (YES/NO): NO